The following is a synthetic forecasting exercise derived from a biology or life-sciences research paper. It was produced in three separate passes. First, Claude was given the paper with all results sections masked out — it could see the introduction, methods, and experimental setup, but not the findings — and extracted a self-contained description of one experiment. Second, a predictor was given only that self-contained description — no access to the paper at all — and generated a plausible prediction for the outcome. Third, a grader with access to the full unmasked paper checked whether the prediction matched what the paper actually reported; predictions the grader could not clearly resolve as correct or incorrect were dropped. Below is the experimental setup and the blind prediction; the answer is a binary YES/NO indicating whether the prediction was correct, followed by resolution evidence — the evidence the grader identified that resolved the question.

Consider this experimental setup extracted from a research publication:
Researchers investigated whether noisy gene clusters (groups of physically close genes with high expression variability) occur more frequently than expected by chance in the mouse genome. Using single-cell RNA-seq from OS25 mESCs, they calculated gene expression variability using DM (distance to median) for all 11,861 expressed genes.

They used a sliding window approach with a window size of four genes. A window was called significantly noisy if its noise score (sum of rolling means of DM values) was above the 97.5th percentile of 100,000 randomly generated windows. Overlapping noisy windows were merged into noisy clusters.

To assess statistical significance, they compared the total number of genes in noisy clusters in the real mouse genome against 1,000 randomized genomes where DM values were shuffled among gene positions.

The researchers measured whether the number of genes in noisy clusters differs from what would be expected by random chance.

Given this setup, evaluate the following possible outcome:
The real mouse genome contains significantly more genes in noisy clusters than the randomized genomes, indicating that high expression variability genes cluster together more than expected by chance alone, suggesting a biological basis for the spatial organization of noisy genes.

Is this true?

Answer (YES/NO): NO